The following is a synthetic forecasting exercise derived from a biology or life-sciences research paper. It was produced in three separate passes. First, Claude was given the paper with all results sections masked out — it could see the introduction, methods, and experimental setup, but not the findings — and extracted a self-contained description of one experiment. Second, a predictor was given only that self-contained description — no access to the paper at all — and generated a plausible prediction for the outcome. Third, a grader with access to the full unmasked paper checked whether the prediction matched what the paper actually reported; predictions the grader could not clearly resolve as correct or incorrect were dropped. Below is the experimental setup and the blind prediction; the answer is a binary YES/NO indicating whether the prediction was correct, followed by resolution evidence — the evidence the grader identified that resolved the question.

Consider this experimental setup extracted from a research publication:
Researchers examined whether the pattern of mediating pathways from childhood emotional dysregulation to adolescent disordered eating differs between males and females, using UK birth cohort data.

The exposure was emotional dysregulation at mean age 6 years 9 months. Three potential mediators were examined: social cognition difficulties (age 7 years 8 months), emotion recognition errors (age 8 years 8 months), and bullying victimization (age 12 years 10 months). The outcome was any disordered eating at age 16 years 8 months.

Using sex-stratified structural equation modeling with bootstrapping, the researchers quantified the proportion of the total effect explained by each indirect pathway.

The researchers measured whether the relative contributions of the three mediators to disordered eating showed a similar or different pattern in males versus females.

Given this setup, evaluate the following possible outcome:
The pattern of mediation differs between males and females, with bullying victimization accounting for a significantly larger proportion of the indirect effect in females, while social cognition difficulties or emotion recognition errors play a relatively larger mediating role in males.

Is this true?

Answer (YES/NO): NO